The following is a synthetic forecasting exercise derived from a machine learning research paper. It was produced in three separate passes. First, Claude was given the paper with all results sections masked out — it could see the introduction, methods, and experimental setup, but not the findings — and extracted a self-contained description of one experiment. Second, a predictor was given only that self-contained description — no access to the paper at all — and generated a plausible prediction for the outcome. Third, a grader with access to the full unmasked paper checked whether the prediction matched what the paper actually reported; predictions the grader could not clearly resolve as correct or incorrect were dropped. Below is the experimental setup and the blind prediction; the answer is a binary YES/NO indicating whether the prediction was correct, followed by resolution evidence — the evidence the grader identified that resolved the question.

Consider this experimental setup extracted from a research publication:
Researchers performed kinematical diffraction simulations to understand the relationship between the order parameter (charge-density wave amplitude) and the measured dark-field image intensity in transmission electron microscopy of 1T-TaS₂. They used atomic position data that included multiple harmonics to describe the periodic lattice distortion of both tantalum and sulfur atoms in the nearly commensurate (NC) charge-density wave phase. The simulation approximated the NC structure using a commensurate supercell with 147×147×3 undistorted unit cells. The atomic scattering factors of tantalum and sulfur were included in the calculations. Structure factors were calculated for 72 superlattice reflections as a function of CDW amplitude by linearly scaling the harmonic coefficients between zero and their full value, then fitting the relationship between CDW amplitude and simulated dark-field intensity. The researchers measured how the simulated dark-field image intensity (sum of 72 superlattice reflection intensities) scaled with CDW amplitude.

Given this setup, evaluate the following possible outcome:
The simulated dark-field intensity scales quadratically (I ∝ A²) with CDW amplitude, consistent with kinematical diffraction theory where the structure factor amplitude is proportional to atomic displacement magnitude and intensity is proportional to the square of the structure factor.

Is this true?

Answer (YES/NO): NO